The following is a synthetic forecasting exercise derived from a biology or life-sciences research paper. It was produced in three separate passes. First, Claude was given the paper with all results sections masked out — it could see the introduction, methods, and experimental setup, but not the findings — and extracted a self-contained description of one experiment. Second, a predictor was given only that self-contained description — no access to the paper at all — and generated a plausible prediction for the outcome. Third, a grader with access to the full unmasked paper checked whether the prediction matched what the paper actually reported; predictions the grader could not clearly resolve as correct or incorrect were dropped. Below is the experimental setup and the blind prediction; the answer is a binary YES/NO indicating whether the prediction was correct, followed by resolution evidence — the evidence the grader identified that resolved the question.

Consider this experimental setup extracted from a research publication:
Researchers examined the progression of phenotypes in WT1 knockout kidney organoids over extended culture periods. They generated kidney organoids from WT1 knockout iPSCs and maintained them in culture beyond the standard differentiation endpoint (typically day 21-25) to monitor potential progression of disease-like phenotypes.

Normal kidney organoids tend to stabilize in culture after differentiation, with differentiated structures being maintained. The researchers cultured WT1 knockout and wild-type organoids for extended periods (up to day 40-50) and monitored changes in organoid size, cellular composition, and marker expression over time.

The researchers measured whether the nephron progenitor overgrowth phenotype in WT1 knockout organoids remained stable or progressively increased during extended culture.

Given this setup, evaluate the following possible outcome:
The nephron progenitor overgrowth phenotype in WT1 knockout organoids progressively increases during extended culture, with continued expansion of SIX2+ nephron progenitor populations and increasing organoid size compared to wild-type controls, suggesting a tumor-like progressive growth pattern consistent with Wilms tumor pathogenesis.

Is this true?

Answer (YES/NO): YES